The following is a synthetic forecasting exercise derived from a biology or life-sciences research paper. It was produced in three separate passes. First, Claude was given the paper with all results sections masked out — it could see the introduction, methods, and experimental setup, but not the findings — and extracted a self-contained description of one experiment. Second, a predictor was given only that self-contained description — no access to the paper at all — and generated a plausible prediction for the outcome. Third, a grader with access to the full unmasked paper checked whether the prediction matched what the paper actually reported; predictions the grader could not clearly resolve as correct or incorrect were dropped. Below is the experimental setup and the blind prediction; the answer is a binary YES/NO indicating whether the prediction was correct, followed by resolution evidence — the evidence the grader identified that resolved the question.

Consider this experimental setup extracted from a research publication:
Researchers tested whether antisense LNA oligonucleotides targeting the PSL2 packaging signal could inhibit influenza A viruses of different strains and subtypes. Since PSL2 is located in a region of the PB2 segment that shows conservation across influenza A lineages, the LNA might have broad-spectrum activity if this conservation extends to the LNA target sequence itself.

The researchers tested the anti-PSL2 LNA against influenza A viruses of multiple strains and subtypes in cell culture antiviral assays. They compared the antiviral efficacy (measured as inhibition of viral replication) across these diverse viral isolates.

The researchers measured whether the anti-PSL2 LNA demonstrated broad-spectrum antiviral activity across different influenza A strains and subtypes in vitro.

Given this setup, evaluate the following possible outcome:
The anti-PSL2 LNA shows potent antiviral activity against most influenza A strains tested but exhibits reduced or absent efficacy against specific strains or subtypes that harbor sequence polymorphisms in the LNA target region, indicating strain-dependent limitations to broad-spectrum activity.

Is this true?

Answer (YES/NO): NO